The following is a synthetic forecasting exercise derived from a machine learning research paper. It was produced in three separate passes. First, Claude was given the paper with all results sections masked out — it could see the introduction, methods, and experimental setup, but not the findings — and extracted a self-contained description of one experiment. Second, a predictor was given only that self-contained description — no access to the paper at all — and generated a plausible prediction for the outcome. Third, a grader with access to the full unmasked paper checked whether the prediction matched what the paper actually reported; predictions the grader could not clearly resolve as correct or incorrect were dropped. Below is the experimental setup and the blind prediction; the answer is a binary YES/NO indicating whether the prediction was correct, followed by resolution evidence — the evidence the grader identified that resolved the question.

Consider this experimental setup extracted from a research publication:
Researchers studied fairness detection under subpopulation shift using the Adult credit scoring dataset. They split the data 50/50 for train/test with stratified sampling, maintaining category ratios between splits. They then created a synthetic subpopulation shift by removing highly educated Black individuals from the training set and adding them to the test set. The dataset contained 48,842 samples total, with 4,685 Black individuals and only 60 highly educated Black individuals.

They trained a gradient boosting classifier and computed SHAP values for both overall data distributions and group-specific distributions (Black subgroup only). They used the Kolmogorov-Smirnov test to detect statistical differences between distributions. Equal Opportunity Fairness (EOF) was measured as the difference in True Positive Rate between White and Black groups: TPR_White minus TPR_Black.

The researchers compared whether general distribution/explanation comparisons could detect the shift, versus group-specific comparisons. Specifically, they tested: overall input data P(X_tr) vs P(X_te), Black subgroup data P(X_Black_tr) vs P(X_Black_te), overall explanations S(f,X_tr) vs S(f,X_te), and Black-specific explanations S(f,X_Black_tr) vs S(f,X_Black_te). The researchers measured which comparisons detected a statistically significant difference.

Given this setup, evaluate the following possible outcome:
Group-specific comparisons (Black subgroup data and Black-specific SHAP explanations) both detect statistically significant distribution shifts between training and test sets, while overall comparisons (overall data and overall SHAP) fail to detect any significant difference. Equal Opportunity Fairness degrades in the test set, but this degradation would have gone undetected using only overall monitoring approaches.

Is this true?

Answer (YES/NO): NO